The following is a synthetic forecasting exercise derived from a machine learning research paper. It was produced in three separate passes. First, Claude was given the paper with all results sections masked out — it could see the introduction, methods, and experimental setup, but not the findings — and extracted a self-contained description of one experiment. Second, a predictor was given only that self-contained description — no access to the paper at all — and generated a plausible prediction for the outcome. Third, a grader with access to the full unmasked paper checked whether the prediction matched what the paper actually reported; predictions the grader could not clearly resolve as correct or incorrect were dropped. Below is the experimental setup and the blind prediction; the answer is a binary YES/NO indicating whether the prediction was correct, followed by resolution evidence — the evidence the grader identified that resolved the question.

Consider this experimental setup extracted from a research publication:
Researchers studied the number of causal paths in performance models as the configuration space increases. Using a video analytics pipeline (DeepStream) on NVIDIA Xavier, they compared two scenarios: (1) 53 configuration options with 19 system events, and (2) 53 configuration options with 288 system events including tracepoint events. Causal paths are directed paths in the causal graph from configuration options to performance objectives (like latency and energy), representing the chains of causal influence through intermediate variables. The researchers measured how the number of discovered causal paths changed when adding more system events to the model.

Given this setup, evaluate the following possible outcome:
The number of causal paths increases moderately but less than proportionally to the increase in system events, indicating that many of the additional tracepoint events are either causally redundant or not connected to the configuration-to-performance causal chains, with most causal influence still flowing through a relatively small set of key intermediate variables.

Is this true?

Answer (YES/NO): YES